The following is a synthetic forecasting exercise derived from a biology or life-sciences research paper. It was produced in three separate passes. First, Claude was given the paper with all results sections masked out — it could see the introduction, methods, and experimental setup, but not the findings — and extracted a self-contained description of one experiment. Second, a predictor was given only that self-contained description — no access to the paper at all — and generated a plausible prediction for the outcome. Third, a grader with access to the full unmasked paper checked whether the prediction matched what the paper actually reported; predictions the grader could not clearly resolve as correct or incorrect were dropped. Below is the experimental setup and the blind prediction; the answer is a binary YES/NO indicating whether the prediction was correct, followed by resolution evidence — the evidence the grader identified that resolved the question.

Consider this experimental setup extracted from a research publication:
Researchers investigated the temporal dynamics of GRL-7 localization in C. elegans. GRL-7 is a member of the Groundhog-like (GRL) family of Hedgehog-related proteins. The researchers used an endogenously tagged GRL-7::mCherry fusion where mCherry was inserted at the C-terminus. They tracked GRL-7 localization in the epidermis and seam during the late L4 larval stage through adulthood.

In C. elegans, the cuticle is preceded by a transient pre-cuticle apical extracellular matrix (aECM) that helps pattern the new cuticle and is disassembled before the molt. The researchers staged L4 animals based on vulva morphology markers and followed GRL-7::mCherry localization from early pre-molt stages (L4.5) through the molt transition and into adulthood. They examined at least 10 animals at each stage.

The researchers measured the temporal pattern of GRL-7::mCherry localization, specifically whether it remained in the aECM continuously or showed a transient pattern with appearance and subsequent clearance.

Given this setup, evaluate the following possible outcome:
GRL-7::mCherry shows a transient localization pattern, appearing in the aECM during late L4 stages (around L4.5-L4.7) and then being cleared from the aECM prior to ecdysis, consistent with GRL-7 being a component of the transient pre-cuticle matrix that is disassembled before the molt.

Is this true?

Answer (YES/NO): YES